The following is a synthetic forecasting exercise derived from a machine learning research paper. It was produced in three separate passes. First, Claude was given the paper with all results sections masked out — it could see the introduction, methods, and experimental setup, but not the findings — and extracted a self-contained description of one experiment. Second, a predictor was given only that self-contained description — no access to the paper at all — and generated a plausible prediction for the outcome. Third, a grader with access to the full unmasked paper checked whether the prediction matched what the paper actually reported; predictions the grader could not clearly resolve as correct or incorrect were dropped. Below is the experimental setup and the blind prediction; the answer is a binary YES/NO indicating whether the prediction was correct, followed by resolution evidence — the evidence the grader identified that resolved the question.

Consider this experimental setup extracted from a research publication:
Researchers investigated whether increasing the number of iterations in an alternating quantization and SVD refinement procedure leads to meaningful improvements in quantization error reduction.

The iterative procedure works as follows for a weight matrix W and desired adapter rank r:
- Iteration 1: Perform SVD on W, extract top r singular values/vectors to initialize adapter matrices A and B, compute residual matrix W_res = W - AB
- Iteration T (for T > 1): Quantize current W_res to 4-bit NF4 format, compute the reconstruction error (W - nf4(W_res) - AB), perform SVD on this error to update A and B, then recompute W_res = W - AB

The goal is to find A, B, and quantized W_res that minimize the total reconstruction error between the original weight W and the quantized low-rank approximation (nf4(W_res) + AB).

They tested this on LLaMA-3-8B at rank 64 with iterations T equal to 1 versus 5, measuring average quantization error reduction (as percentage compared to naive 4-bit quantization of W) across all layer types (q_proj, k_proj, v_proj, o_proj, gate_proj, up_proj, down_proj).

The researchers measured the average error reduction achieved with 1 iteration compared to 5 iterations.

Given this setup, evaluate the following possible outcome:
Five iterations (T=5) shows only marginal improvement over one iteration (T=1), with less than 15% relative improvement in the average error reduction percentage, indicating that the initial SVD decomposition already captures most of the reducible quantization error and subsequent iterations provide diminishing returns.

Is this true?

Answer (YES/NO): NO